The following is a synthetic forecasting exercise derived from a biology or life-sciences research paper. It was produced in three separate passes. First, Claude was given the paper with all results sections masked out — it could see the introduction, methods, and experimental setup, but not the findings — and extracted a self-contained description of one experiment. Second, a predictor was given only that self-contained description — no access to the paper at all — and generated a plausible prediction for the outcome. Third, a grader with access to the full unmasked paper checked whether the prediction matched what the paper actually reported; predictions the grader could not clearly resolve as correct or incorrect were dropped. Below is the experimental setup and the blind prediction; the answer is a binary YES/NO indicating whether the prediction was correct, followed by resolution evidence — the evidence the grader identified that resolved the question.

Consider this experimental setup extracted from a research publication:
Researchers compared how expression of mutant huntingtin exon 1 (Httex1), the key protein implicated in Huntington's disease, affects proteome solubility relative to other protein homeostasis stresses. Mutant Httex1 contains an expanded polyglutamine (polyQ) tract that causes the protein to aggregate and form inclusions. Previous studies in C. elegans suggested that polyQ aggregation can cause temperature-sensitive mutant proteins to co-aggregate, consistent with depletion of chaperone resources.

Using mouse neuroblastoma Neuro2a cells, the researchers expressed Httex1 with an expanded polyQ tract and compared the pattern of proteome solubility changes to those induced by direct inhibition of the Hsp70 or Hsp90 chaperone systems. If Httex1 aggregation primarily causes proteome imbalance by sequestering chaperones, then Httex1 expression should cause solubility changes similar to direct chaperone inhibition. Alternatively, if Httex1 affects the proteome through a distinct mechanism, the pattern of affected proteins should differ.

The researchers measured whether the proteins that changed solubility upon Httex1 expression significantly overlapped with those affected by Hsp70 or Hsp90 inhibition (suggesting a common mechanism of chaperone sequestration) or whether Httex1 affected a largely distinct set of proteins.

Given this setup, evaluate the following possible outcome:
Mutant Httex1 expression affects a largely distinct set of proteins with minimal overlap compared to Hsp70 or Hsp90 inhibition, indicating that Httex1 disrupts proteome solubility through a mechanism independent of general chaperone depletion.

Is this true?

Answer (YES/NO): YES